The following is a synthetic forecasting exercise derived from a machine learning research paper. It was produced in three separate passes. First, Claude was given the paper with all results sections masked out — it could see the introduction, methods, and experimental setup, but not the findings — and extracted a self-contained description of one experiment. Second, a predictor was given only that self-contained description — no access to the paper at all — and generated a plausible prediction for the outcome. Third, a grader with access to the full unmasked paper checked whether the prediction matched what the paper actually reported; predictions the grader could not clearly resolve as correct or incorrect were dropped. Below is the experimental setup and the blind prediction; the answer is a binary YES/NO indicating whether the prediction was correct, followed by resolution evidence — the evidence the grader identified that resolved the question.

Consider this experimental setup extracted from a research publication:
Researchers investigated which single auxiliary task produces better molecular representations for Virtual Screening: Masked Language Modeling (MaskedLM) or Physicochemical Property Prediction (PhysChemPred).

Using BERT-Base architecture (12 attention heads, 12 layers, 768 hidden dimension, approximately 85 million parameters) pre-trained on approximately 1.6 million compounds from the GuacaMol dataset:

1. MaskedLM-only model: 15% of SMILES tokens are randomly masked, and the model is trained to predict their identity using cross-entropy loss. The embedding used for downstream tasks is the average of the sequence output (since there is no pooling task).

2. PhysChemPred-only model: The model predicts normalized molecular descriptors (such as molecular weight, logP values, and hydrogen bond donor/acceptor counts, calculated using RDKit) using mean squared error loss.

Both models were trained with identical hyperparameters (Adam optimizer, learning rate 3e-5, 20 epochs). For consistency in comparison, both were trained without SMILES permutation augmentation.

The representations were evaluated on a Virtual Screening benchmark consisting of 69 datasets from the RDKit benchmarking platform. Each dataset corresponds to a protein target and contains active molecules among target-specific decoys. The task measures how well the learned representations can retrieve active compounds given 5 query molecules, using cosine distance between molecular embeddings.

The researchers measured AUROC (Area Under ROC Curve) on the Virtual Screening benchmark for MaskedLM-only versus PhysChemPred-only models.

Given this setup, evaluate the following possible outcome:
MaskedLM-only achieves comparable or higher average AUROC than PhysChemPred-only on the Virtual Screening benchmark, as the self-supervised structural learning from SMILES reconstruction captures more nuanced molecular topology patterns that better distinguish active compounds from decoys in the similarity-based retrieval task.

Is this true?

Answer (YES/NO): NO